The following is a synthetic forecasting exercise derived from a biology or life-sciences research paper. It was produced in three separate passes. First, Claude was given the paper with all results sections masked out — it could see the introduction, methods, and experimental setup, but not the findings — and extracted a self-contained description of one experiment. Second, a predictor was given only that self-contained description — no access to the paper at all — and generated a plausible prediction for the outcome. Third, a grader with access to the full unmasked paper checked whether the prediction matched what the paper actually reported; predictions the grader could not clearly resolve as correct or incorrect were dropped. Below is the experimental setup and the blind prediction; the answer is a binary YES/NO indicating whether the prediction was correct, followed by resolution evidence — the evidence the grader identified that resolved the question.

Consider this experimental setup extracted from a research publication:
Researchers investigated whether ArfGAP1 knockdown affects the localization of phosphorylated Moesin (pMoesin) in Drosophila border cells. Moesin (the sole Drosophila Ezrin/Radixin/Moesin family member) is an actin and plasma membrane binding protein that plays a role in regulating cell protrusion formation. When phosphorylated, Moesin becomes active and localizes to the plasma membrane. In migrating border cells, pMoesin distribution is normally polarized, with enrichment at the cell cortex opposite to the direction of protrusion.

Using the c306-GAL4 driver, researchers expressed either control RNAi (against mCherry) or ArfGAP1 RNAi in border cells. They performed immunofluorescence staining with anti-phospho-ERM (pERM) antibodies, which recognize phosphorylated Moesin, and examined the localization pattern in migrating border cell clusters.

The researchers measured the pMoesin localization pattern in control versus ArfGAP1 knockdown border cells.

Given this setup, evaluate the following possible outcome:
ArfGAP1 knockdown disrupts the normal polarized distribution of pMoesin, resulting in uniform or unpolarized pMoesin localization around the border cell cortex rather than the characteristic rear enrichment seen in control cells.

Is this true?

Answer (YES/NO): NO